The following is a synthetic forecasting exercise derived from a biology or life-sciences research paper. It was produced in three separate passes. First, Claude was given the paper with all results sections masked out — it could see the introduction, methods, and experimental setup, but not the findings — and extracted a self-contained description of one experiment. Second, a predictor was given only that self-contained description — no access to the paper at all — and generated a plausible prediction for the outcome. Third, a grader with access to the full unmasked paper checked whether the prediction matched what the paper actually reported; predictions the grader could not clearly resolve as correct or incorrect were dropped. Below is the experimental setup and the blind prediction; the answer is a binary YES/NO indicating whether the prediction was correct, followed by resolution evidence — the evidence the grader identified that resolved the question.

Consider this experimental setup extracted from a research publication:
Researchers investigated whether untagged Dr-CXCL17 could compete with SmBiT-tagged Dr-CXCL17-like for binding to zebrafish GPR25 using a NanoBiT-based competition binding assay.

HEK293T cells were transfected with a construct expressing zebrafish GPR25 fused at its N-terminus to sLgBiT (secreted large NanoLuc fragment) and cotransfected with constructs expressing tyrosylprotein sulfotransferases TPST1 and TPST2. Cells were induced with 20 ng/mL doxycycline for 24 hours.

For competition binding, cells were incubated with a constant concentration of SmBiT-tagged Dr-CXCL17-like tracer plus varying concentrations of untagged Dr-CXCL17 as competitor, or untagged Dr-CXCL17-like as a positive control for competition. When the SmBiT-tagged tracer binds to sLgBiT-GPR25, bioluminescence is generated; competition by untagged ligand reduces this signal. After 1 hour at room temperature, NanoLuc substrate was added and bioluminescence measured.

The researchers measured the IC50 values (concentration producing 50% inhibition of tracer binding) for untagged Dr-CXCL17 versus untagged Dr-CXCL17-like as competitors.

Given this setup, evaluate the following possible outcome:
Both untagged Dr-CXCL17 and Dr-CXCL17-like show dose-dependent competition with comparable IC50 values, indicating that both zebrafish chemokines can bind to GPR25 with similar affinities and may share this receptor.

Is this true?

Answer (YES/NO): NO